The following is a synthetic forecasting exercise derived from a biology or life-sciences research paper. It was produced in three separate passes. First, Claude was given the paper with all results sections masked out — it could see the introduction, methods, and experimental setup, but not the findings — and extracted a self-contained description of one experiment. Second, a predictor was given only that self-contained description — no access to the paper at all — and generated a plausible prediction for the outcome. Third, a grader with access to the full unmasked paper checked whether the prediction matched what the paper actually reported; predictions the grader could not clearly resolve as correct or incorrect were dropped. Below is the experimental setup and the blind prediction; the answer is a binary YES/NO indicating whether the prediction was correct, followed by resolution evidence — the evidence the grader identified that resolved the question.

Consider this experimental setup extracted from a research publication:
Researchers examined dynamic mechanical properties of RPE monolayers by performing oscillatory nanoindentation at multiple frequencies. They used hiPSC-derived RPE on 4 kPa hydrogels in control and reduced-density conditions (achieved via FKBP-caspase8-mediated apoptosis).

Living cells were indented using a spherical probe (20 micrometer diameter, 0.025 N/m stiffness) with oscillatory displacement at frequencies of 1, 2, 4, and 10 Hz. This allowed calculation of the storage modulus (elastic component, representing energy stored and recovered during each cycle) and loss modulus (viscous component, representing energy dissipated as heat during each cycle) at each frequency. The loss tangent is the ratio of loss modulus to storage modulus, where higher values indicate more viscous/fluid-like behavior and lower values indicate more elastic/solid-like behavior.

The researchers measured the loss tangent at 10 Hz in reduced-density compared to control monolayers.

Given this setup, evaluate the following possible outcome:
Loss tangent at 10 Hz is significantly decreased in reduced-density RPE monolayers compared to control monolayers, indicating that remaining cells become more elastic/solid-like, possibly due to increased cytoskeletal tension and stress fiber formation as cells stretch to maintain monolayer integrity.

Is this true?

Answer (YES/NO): YES